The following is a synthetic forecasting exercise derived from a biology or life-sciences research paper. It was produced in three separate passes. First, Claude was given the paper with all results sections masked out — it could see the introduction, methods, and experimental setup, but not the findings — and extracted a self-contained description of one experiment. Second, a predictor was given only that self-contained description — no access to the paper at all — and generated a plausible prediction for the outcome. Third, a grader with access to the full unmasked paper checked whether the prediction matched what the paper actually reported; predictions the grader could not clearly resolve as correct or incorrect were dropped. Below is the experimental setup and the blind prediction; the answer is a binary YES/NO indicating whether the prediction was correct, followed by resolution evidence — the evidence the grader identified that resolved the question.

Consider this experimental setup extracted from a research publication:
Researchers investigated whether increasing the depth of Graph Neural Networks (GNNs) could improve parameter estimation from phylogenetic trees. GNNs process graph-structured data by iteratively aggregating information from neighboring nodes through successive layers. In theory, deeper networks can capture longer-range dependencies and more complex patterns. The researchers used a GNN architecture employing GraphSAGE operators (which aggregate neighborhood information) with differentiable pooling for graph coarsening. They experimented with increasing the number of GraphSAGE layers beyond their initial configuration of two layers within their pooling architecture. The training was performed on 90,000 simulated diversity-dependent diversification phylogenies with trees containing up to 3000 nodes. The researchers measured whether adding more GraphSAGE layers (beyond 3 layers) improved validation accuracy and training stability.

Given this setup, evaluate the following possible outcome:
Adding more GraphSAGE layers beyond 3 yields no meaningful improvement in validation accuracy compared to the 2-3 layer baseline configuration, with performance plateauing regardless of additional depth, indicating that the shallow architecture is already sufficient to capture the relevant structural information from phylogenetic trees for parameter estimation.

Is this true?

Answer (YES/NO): NO